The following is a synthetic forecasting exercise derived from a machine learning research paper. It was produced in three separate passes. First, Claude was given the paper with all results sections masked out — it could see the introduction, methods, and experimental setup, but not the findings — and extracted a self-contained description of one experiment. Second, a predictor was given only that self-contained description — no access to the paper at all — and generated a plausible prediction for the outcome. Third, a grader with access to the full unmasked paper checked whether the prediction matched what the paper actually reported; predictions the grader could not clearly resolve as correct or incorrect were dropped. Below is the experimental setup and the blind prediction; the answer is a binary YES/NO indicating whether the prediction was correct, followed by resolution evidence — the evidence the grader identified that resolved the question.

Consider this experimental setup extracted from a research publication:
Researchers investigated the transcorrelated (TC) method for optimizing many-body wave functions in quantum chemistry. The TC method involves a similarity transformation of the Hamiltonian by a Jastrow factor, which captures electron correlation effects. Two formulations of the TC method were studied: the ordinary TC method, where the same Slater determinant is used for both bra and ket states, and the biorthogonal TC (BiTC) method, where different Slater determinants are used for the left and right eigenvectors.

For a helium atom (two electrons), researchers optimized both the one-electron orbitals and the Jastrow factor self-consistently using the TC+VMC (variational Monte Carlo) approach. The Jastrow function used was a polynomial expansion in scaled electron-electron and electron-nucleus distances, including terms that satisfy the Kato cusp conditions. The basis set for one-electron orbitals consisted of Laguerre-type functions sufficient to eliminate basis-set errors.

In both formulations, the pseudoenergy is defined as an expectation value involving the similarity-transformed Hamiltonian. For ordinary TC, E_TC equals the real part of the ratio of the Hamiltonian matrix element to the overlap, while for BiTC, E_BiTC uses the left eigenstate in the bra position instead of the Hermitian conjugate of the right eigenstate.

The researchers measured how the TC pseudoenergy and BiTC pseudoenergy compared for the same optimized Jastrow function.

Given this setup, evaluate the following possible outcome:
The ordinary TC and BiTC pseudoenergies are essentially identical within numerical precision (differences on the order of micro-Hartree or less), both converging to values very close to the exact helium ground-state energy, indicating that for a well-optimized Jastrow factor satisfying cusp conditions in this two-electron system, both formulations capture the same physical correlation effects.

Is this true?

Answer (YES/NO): NO